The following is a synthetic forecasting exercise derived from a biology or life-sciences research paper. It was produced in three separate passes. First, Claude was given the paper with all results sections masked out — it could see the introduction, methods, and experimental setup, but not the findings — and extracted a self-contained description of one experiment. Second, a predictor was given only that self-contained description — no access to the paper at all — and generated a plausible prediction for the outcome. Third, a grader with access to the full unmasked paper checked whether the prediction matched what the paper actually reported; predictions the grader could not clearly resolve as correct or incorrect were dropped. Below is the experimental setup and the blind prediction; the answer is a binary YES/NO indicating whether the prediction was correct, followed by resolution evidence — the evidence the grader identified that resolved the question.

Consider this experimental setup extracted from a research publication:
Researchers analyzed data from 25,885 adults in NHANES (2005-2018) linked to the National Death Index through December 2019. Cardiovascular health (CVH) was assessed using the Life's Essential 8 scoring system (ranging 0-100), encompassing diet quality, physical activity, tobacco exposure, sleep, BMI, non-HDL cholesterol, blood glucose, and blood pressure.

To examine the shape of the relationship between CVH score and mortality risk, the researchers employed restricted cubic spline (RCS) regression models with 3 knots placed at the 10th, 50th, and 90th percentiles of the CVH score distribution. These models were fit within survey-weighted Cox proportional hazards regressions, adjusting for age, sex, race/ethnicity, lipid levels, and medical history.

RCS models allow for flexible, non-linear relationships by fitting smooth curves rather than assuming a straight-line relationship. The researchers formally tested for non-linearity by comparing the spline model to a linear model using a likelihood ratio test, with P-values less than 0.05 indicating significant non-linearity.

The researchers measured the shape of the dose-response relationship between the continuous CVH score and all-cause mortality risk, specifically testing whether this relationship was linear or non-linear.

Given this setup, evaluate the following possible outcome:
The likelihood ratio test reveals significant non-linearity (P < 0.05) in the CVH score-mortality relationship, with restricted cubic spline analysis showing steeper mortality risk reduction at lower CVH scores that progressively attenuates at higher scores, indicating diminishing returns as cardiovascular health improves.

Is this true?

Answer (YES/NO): NO